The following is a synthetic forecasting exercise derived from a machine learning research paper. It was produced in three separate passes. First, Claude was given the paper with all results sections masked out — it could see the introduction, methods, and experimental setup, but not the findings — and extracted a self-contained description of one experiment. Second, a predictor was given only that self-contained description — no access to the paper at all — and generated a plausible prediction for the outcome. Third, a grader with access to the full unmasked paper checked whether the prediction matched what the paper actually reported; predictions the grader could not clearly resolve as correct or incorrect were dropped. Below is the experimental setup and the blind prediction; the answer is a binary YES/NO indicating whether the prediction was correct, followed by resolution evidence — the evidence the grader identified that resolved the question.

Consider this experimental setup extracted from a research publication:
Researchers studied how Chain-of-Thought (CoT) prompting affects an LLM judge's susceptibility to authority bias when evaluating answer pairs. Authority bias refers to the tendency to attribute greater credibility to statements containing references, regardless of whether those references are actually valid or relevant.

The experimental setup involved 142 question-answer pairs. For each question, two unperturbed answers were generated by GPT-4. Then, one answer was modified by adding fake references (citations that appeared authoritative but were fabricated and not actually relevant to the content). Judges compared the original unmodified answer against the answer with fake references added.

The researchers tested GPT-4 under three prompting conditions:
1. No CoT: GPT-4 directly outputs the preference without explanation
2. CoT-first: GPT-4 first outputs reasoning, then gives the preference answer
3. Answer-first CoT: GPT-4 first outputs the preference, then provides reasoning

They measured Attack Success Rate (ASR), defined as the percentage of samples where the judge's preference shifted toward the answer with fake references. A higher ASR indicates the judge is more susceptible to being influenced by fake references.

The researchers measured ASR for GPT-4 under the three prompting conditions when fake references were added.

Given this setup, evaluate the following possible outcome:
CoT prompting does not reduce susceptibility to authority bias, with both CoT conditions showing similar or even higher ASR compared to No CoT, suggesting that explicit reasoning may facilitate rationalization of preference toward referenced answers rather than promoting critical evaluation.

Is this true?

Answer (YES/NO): NO